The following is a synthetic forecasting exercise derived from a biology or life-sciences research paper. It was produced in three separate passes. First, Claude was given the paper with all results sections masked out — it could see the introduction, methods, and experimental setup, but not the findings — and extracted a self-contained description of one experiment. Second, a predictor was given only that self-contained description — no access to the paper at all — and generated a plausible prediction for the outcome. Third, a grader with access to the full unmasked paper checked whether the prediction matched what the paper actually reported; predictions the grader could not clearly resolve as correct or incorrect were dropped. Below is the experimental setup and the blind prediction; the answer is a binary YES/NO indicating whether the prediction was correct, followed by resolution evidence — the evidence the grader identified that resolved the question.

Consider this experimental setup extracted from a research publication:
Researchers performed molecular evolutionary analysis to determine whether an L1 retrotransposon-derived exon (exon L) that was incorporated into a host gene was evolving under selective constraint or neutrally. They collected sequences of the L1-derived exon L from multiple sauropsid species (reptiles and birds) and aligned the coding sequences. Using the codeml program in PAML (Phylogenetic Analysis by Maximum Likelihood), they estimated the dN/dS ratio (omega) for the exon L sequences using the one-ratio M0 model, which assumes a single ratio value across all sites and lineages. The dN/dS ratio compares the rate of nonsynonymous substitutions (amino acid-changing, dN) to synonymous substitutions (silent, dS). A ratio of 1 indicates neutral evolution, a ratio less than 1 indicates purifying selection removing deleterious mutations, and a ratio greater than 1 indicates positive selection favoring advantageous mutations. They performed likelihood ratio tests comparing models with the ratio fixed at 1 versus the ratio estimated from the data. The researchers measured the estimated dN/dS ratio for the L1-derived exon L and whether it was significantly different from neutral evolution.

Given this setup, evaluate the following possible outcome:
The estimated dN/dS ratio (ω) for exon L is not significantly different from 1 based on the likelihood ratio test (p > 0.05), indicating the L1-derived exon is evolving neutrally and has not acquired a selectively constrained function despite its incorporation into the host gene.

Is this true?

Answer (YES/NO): NO